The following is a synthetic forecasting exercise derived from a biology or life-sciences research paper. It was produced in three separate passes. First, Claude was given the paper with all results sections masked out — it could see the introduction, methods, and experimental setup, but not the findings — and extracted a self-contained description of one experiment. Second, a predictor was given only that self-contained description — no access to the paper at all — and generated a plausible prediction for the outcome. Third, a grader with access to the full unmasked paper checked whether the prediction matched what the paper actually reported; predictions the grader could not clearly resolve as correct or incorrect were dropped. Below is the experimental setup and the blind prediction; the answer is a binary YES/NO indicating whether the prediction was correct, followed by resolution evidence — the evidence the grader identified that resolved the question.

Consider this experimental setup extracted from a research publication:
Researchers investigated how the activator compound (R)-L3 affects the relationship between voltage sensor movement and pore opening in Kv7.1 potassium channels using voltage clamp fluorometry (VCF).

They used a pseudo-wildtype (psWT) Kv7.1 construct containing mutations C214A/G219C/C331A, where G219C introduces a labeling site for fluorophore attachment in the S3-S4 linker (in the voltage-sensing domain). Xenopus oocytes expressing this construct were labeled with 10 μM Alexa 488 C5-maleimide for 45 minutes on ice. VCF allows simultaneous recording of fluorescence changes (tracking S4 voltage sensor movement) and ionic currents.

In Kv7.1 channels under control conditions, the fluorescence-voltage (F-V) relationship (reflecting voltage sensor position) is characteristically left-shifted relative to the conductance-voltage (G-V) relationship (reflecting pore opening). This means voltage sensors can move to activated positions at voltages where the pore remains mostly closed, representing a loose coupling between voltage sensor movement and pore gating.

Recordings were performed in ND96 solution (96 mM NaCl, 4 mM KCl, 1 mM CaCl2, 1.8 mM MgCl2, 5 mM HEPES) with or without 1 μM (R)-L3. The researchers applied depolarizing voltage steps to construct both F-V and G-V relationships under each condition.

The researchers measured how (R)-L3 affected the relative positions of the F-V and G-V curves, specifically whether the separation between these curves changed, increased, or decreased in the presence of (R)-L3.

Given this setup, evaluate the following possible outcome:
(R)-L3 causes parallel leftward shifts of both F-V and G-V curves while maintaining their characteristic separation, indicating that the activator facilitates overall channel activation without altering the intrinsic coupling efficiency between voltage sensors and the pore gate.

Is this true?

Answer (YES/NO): YES